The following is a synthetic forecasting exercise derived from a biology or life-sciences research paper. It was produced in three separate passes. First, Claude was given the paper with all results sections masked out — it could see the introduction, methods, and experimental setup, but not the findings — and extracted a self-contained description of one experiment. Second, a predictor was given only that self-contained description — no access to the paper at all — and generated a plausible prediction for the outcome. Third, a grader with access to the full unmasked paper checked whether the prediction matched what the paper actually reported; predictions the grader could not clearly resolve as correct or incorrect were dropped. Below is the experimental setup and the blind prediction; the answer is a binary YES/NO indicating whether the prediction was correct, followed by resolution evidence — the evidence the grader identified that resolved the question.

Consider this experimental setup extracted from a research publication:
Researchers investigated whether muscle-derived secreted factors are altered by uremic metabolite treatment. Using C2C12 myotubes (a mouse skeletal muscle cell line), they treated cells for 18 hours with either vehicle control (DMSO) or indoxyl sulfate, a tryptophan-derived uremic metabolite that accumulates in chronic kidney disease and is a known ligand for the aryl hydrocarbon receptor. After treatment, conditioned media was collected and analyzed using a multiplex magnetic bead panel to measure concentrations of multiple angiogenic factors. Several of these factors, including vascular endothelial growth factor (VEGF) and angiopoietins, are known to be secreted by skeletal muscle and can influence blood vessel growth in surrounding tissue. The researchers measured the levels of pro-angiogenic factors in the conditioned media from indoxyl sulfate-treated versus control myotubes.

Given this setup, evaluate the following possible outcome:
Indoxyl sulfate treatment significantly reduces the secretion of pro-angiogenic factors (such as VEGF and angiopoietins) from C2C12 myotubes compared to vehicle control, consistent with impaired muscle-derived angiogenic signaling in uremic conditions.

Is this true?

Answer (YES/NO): YES